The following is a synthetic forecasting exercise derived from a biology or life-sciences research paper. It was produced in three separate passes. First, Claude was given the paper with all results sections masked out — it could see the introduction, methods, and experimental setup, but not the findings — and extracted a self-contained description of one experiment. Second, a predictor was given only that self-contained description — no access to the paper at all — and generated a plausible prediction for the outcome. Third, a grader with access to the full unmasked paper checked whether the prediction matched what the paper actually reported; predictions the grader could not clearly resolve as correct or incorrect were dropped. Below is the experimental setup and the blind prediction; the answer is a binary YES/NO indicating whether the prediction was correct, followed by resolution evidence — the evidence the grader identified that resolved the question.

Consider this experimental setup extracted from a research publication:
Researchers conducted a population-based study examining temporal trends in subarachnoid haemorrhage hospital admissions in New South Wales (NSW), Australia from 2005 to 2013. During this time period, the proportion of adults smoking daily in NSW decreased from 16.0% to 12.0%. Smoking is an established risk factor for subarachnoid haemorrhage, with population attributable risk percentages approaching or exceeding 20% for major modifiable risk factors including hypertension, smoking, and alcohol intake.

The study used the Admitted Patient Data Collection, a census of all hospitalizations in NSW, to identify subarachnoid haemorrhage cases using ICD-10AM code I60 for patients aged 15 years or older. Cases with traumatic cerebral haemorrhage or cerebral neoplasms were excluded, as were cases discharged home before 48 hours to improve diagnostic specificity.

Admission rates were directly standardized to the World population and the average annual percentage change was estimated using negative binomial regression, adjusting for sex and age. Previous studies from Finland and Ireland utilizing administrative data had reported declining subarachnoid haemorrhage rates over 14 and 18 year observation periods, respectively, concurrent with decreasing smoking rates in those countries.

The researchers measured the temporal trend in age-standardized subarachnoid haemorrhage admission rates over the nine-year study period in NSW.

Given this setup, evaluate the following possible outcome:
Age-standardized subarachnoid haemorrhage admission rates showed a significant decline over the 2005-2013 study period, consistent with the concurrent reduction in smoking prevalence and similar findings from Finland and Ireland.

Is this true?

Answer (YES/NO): NO